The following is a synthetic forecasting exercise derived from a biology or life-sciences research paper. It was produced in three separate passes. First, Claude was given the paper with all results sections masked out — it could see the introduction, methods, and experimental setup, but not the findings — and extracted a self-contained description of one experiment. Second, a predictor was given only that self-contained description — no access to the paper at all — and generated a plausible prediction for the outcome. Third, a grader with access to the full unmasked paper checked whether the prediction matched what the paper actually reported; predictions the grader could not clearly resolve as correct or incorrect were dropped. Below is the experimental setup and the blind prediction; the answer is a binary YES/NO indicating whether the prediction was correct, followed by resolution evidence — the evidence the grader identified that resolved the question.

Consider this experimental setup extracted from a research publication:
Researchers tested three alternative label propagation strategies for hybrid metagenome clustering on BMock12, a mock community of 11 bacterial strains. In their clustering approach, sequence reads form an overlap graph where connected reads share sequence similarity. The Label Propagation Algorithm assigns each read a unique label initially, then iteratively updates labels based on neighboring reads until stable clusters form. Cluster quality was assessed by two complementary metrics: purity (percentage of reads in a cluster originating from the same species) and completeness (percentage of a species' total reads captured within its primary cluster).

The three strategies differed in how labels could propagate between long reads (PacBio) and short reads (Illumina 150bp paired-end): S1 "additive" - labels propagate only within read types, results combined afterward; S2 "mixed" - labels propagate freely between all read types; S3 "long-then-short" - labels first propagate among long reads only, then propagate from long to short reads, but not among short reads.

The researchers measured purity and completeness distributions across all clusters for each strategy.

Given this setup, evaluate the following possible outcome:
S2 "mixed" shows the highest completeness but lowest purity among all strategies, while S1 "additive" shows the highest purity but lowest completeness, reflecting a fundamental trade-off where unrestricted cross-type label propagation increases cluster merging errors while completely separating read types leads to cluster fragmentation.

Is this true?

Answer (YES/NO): NO